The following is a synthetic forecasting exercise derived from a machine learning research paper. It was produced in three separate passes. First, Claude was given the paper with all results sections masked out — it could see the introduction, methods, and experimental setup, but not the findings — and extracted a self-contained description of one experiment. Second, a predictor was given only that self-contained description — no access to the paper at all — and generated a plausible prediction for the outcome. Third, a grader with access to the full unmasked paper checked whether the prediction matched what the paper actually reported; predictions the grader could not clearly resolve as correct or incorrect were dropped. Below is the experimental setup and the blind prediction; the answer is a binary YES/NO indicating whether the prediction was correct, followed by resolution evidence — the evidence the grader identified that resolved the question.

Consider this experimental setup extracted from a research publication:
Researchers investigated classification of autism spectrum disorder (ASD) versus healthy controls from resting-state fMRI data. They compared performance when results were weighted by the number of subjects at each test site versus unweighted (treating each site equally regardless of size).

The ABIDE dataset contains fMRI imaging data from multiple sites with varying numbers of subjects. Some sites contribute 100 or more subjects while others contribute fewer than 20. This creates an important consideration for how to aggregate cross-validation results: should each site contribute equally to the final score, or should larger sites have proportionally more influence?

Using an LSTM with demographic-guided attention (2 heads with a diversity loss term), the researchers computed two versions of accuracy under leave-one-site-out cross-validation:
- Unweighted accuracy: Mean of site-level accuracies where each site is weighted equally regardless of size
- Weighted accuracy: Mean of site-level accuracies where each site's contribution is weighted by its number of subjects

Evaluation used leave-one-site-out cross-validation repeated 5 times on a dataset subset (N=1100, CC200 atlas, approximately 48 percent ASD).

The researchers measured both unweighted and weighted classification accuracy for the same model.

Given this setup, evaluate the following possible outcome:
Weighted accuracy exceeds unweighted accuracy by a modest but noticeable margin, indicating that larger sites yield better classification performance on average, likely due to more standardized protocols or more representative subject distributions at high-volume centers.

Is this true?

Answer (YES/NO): YES